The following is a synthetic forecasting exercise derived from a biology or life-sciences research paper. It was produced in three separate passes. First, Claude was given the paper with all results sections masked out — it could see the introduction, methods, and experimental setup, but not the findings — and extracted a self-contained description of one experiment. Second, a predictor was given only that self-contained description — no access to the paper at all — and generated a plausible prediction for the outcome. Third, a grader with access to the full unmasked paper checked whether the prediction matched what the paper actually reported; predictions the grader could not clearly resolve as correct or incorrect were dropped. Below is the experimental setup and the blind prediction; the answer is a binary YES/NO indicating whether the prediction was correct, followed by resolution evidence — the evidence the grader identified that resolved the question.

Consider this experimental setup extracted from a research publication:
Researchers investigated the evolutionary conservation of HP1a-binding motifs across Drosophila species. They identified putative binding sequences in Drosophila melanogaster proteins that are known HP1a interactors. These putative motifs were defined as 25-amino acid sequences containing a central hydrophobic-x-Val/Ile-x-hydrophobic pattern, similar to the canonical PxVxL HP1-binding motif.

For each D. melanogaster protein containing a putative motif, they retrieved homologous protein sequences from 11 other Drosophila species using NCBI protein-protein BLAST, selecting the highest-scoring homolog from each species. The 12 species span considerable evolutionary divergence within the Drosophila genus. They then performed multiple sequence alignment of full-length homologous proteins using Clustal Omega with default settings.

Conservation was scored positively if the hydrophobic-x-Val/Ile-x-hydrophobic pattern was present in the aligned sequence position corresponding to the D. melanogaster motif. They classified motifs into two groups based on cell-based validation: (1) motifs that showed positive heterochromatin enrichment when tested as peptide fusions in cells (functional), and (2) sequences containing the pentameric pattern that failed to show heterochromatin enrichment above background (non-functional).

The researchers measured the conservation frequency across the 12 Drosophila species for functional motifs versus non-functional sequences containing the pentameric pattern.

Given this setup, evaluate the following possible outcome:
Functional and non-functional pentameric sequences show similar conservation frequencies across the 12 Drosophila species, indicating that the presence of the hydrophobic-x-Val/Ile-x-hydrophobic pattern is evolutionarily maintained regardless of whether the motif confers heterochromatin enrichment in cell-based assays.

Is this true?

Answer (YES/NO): NO